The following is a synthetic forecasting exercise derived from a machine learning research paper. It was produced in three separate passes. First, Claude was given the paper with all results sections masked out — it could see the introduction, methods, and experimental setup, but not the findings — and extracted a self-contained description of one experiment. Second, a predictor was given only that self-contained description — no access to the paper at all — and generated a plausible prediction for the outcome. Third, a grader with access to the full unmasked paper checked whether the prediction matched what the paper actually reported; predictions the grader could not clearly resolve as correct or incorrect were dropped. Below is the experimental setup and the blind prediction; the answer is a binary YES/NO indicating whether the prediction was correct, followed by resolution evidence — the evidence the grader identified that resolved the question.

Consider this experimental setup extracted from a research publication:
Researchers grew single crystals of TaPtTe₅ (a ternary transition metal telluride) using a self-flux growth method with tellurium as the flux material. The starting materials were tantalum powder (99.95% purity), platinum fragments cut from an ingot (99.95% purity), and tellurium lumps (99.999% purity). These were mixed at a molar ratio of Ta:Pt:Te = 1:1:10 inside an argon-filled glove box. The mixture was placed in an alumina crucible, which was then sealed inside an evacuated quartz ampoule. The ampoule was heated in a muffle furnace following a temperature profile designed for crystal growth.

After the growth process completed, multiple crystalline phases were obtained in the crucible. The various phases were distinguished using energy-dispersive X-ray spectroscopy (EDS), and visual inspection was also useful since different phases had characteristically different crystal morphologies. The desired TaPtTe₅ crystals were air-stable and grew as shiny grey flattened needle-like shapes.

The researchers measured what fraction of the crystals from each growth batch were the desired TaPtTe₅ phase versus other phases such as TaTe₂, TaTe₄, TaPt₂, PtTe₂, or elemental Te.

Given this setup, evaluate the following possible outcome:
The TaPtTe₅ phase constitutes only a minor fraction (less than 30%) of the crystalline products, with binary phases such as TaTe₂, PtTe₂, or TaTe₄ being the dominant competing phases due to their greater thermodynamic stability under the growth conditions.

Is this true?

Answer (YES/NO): YES